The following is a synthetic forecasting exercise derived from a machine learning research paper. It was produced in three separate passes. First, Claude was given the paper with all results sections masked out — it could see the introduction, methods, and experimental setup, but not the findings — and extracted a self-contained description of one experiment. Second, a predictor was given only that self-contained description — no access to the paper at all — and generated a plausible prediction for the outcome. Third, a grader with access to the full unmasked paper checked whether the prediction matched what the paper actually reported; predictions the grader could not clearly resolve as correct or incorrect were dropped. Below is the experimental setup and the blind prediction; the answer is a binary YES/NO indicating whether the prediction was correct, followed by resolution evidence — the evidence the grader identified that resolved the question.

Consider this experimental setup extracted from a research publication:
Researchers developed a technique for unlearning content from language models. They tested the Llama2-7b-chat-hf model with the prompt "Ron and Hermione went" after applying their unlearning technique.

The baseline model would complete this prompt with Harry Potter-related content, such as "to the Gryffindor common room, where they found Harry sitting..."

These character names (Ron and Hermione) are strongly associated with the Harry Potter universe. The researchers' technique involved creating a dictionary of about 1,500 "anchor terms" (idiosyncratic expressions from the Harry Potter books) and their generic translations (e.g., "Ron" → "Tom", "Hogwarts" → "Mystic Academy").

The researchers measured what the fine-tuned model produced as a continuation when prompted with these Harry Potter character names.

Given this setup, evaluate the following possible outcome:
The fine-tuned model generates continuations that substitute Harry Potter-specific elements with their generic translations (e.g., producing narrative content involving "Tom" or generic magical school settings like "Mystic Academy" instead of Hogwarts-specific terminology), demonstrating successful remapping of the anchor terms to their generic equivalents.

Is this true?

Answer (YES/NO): NO